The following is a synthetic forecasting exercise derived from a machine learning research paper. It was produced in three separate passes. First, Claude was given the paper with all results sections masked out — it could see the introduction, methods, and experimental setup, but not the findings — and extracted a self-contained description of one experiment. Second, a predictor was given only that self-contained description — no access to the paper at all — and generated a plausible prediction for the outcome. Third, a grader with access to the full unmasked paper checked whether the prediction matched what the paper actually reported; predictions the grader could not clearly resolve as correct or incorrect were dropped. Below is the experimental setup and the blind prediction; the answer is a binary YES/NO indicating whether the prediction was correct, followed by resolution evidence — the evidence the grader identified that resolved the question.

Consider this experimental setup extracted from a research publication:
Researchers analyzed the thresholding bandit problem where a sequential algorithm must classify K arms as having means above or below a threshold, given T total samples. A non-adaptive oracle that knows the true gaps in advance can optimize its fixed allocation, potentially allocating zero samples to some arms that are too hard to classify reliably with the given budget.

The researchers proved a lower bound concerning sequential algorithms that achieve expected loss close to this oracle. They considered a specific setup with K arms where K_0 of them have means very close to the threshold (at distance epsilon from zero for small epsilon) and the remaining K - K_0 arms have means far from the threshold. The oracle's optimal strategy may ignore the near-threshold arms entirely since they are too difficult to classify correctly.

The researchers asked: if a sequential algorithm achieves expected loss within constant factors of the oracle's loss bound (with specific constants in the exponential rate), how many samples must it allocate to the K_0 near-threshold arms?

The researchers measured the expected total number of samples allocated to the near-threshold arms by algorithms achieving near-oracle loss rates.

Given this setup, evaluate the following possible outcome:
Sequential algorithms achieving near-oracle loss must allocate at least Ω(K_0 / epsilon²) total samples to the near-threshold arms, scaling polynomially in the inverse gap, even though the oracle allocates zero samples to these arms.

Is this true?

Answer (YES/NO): NO